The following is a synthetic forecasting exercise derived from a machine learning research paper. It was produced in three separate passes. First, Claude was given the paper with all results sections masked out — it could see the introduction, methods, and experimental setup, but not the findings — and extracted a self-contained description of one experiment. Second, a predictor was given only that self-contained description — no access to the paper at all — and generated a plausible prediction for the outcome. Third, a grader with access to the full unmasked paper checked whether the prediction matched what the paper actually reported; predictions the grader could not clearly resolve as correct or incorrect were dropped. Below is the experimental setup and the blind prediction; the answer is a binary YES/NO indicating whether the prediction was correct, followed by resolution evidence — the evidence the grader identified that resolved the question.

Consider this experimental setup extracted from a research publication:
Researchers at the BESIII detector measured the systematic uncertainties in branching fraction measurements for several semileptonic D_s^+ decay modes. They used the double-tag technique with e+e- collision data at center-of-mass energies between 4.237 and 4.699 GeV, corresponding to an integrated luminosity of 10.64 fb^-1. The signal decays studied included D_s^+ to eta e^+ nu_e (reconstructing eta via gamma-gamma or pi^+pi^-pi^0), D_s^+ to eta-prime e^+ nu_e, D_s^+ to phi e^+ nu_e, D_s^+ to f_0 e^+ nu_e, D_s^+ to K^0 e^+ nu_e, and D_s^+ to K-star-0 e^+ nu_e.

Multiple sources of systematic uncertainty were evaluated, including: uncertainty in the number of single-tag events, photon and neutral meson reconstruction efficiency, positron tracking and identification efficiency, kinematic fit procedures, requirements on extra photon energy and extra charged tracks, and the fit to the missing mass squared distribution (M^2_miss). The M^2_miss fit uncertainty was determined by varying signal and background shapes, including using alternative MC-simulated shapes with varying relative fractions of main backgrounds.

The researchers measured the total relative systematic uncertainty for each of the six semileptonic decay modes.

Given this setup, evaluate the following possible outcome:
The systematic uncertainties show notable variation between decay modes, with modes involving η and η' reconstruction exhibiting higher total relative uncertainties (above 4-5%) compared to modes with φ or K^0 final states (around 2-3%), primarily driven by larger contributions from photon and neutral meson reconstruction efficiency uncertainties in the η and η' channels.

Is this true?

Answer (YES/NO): NO